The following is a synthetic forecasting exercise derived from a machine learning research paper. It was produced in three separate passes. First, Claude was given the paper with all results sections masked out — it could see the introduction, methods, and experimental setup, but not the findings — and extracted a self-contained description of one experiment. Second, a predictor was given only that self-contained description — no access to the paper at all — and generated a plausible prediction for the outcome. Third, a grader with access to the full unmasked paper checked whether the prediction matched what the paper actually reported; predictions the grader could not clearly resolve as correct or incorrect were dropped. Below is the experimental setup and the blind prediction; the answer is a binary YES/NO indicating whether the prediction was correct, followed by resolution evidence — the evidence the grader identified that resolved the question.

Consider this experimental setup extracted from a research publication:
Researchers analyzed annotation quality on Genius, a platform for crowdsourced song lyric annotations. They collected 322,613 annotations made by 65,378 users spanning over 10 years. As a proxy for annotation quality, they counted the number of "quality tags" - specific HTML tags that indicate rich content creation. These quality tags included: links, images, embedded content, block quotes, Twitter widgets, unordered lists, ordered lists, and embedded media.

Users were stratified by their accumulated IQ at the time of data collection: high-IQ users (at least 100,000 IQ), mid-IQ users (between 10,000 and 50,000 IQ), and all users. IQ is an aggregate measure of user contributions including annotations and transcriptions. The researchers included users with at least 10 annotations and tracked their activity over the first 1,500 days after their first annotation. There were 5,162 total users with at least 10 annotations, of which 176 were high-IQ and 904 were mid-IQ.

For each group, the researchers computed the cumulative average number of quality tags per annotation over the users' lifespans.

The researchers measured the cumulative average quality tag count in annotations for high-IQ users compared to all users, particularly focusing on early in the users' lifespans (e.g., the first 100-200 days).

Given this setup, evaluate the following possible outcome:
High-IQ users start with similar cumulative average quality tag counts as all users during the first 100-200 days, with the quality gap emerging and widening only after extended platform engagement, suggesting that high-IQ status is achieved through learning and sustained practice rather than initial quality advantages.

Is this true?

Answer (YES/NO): NO